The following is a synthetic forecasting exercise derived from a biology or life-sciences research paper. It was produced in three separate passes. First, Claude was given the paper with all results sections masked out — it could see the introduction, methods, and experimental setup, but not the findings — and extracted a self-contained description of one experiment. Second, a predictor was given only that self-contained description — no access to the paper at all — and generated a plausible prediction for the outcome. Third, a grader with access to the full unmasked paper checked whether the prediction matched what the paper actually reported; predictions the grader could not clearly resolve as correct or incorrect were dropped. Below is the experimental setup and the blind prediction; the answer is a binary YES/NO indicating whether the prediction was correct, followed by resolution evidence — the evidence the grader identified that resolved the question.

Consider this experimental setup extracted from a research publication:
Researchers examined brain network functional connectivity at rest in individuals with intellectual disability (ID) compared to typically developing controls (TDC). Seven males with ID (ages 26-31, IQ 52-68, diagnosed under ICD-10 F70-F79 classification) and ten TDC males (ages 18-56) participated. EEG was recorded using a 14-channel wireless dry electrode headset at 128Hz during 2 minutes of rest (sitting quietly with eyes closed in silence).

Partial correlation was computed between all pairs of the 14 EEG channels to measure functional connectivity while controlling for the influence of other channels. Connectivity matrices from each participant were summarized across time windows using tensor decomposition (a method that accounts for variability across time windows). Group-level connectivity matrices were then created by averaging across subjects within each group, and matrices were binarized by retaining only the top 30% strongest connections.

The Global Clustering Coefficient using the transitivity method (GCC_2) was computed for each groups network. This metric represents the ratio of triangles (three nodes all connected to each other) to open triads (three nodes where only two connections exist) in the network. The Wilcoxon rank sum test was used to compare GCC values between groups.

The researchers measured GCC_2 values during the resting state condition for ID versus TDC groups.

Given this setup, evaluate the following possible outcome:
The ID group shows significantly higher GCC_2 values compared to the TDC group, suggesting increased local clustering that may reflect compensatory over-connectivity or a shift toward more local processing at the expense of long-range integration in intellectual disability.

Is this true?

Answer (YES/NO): NO